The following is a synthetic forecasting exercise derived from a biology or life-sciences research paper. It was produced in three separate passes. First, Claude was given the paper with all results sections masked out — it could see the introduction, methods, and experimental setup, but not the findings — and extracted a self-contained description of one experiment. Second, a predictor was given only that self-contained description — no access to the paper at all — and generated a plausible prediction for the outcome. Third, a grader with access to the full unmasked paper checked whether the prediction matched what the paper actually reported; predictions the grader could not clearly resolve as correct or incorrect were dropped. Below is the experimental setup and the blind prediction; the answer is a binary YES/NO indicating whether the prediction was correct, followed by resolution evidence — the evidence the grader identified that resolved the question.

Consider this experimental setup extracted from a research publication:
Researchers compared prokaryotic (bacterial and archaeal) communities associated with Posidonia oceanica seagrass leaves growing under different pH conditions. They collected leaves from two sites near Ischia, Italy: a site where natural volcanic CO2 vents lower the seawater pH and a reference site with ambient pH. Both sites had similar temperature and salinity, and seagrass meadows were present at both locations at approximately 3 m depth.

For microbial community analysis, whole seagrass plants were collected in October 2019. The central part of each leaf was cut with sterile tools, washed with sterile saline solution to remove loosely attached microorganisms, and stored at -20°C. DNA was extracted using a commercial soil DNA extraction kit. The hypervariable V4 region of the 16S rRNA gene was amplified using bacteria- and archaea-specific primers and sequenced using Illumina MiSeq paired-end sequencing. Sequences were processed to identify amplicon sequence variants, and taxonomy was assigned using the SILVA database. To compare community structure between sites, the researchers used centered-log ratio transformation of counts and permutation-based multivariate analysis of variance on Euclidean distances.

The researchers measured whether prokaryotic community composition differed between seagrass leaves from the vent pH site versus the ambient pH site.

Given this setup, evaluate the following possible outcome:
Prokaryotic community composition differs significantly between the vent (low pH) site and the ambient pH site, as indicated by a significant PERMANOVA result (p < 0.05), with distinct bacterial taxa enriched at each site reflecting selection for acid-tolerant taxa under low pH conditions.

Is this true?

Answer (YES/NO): NO